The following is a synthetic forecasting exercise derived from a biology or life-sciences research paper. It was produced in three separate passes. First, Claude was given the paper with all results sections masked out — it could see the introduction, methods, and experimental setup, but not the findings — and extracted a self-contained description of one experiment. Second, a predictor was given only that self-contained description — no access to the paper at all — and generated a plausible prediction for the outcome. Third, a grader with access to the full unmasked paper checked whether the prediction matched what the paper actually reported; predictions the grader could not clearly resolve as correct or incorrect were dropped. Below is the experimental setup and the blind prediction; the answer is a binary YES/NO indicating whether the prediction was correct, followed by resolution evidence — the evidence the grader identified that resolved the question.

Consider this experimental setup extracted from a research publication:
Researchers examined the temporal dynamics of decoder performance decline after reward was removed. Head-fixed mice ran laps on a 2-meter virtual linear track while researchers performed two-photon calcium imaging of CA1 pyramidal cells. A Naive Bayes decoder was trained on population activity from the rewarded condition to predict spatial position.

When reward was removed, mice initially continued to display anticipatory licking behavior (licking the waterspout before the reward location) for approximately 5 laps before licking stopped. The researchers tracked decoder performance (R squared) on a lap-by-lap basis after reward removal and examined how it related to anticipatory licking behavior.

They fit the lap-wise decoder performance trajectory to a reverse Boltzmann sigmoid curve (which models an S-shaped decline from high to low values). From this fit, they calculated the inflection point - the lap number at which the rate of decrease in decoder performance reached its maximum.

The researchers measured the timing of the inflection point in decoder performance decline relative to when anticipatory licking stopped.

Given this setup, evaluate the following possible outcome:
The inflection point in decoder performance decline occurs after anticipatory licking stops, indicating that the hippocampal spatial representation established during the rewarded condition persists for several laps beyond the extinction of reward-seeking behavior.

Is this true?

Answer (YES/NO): NO